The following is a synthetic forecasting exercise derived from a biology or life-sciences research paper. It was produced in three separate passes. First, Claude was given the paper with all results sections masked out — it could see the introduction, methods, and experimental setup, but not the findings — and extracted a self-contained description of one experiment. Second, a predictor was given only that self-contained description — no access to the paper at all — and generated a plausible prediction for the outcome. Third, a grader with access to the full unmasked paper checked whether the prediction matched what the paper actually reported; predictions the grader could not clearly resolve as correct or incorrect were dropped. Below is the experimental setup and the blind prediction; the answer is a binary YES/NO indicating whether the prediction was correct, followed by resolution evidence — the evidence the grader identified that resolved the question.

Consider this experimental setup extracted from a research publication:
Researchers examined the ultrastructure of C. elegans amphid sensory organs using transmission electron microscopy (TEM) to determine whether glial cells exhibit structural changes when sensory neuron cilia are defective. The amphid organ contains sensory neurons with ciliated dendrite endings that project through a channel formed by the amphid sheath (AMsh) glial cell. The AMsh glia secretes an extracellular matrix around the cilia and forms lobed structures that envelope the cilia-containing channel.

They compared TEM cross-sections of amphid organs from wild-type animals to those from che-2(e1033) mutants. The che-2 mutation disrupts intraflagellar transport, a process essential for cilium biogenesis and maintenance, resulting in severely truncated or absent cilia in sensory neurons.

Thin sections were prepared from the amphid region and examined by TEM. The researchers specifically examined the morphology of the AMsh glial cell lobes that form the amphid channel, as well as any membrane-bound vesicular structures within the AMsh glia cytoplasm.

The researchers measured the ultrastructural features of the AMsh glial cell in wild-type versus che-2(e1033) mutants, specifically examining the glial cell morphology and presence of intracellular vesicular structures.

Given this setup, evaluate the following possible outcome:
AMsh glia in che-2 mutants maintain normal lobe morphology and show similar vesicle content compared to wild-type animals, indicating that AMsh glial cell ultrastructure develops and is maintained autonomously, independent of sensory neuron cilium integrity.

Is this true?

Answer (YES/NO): NO